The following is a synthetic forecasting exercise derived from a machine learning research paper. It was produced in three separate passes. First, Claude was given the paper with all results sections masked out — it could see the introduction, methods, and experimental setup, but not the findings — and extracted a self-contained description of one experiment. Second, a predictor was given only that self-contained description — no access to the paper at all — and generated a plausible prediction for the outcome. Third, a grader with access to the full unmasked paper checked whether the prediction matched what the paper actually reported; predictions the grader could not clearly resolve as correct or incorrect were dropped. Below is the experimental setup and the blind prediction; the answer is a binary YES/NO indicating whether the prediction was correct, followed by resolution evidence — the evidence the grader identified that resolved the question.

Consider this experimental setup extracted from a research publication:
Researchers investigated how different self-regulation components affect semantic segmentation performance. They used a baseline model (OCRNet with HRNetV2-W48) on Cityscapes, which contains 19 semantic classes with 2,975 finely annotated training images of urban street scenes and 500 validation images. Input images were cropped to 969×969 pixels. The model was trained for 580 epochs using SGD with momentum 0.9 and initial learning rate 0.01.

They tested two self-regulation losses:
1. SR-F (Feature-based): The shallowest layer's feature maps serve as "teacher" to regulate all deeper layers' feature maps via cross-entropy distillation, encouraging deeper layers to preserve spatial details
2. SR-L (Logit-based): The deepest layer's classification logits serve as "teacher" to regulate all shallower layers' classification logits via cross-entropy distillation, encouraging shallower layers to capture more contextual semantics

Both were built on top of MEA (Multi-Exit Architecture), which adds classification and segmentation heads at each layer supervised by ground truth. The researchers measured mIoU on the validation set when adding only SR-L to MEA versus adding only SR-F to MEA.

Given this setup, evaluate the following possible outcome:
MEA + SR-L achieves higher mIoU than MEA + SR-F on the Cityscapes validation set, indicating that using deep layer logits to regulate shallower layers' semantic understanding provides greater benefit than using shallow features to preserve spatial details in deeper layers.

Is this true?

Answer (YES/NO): NO